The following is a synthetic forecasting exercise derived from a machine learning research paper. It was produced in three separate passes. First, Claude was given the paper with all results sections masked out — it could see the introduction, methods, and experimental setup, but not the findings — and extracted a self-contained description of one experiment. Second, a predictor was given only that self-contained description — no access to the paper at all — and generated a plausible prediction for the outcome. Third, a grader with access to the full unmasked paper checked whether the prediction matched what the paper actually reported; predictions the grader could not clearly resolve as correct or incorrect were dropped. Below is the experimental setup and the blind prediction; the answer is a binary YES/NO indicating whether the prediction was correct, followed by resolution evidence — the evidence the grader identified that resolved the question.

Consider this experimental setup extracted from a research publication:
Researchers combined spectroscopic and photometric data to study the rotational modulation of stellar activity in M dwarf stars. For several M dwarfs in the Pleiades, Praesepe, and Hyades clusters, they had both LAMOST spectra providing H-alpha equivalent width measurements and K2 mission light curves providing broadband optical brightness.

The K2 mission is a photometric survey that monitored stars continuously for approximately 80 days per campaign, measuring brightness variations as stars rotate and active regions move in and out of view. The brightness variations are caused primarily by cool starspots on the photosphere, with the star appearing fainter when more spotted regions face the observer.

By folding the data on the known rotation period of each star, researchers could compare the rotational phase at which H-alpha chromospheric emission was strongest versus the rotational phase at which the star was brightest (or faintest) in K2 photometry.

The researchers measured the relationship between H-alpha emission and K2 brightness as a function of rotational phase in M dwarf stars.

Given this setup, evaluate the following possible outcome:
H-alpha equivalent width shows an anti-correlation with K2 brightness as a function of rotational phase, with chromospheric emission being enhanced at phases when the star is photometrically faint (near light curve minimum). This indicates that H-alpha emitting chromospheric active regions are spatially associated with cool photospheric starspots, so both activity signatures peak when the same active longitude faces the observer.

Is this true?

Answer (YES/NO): YES